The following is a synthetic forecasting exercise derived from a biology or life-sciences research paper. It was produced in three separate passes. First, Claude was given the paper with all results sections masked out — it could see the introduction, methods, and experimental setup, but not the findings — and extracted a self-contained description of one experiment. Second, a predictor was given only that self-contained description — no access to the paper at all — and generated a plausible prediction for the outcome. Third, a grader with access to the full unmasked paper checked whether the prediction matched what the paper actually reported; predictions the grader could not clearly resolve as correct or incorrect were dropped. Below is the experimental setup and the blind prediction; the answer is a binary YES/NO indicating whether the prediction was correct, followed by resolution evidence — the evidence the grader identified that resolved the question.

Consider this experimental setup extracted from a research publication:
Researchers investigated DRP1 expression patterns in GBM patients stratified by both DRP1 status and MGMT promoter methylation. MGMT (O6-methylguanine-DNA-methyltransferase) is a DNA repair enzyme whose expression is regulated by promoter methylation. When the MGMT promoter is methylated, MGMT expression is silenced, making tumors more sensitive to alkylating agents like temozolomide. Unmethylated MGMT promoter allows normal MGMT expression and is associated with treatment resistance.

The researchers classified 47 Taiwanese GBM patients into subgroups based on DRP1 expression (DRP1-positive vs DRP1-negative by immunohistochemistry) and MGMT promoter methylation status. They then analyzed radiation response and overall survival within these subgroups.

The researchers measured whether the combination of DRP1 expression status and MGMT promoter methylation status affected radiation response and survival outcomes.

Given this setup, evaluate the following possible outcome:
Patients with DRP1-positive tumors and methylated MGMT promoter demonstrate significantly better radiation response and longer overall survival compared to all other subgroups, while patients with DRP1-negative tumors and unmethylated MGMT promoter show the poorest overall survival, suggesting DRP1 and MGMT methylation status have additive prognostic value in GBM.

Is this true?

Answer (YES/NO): NO